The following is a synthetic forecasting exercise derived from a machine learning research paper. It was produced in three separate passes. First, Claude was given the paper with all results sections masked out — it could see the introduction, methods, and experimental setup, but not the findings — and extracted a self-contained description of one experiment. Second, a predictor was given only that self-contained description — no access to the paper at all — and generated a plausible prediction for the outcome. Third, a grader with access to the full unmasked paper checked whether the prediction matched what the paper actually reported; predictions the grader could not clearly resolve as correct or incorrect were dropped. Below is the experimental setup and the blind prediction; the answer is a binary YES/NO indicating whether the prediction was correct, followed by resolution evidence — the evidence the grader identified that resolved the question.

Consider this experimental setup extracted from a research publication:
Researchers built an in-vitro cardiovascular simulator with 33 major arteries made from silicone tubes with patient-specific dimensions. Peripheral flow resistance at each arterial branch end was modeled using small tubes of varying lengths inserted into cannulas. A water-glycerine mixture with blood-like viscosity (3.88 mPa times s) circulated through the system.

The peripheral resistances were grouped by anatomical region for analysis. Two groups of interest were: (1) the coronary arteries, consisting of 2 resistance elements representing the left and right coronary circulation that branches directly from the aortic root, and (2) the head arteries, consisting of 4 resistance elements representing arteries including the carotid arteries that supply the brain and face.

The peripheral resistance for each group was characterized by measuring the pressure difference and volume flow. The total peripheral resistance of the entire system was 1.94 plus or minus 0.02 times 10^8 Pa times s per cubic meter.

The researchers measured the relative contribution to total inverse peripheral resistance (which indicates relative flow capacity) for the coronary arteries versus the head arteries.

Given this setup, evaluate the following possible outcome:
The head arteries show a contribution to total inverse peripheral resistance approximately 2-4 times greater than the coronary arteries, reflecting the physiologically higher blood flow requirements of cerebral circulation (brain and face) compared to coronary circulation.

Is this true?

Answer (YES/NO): YES